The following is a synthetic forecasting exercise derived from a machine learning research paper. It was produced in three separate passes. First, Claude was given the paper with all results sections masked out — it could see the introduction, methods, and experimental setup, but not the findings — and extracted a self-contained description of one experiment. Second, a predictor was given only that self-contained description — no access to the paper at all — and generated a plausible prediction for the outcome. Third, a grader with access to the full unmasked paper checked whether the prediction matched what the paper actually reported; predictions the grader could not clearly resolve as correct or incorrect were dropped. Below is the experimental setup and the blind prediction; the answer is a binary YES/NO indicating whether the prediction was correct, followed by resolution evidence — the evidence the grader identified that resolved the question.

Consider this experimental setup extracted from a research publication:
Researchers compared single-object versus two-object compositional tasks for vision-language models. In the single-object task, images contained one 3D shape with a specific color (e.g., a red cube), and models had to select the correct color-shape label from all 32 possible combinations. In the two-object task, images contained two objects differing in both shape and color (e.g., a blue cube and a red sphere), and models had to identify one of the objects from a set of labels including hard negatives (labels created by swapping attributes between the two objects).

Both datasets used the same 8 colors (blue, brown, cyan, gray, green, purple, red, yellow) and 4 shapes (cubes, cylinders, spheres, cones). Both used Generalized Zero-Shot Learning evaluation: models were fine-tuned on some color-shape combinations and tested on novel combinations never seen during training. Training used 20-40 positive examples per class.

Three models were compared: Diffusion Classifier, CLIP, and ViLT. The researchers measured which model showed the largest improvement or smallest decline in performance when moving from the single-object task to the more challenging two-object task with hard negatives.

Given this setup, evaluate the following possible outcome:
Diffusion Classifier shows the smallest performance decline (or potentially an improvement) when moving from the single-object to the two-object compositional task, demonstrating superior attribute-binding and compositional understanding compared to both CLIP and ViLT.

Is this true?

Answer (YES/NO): NO